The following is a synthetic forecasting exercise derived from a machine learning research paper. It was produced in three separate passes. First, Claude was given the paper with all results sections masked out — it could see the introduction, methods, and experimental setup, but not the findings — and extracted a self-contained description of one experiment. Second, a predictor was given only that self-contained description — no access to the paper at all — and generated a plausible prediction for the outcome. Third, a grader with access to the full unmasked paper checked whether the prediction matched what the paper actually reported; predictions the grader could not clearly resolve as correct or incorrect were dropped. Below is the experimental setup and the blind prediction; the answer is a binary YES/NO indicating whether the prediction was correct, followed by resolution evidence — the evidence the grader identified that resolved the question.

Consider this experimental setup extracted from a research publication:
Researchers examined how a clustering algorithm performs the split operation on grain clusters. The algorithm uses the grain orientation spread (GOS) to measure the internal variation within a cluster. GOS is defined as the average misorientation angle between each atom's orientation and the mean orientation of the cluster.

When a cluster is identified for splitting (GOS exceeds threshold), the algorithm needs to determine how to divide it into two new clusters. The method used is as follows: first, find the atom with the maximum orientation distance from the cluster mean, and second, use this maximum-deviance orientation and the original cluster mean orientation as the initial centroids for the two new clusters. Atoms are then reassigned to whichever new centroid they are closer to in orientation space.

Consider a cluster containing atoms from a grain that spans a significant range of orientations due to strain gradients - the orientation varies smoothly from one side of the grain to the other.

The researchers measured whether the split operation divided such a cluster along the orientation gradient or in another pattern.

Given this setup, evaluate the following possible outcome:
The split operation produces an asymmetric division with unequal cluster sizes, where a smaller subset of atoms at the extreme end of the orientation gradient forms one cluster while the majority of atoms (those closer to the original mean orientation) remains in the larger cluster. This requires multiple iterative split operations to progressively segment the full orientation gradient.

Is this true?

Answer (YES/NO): NO